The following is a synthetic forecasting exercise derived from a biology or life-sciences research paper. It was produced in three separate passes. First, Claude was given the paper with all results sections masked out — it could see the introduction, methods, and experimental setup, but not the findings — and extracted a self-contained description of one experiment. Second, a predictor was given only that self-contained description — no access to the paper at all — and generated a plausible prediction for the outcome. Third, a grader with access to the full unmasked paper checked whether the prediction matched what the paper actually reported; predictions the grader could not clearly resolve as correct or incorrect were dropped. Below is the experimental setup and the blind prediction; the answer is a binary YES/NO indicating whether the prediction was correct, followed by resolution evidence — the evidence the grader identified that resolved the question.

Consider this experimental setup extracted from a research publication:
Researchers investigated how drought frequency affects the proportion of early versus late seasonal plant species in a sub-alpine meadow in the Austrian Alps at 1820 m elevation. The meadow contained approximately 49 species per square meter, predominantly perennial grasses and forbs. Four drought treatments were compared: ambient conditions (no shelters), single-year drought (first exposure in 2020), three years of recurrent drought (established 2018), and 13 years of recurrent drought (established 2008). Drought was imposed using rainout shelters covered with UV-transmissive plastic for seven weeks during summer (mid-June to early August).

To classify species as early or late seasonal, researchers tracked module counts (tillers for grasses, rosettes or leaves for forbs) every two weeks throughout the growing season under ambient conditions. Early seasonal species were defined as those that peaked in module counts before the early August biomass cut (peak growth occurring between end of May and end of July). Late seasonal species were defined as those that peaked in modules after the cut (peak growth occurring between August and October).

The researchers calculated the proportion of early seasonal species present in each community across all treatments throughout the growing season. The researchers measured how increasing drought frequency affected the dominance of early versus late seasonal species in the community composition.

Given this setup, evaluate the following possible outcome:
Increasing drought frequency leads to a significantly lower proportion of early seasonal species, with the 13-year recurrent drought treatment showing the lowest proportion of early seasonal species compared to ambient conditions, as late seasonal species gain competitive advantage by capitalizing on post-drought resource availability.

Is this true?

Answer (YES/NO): YES